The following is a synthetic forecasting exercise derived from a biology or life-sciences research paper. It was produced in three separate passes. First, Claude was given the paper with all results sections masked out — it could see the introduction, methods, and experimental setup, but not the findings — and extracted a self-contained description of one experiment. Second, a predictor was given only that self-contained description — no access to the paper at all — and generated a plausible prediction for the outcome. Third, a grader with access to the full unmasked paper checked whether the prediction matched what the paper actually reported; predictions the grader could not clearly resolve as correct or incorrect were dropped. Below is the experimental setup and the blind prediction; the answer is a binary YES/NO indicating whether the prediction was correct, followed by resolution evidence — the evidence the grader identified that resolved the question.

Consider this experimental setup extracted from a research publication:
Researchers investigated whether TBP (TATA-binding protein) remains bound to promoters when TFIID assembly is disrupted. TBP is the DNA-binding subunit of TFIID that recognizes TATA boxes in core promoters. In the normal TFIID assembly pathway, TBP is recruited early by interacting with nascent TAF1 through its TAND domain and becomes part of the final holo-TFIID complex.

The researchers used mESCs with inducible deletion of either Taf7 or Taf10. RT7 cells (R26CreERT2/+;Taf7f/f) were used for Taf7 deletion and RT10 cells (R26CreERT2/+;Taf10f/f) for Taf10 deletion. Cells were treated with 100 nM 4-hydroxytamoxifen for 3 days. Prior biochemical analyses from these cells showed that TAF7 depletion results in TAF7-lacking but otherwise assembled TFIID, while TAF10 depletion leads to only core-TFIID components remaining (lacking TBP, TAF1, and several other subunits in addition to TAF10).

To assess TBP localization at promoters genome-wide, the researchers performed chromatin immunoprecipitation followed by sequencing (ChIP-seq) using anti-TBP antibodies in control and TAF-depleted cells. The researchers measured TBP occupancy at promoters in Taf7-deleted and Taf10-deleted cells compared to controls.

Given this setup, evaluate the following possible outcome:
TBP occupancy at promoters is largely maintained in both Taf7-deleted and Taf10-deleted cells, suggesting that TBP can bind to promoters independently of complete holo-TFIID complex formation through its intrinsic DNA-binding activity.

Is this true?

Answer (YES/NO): YES